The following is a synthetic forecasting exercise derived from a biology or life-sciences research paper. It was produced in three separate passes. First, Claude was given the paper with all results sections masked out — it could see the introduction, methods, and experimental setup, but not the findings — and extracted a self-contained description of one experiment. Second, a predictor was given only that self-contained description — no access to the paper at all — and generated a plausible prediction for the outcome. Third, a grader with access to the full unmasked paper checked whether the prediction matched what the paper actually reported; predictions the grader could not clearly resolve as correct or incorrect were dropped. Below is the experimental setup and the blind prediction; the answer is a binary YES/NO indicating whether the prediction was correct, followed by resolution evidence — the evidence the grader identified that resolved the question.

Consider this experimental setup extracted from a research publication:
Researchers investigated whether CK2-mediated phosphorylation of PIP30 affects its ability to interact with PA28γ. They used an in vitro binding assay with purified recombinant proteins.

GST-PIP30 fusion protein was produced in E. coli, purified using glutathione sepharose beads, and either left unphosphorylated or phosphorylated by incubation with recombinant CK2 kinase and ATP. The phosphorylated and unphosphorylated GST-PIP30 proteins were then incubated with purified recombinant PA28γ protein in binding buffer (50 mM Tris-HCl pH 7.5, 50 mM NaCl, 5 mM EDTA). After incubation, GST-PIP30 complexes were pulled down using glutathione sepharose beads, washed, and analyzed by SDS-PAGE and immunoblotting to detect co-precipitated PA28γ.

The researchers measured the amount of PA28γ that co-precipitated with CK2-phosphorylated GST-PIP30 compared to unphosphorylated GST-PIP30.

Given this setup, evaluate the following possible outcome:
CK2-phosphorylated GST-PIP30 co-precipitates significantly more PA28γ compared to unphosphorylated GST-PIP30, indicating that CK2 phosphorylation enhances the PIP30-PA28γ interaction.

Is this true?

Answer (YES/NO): YES